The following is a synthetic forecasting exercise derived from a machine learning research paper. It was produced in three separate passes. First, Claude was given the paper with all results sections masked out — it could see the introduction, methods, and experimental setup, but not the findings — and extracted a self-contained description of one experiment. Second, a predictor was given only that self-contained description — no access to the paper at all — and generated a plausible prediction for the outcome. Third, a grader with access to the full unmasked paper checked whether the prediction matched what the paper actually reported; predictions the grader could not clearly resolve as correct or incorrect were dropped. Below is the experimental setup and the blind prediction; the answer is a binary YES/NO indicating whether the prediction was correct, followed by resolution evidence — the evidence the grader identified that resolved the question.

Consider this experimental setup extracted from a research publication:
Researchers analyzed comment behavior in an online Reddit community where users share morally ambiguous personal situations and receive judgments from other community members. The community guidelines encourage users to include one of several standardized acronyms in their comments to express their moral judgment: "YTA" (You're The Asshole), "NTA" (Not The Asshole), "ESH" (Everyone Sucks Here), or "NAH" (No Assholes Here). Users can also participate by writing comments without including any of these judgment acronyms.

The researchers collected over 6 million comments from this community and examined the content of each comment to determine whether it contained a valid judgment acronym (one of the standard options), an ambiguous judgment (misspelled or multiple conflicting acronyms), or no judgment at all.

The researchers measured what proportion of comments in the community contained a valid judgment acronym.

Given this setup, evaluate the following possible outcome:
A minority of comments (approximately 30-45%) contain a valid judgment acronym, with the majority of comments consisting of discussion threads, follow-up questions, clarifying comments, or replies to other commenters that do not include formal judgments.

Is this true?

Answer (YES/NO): NO